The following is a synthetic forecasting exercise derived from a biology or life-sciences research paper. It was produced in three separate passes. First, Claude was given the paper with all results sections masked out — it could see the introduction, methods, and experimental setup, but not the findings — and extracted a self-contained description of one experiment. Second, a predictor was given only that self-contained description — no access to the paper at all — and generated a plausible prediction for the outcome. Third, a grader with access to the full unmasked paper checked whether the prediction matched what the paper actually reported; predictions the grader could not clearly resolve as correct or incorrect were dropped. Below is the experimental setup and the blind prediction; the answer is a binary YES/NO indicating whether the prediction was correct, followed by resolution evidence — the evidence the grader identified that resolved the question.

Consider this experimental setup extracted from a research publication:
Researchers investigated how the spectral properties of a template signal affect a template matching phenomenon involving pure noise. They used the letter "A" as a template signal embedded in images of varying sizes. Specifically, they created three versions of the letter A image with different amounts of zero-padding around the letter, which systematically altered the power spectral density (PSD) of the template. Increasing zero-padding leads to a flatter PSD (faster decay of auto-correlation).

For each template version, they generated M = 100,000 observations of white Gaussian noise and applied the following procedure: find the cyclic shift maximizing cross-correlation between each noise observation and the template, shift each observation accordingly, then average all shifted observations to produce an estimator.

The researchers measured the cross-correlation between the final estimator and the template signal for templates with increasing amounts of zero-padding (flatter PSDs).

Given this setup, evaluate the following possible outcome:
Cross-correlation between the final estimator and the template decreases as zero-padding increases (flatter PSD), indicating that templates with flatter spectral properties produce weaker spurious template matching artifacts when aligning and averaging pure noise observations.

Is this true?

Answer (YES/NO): NO